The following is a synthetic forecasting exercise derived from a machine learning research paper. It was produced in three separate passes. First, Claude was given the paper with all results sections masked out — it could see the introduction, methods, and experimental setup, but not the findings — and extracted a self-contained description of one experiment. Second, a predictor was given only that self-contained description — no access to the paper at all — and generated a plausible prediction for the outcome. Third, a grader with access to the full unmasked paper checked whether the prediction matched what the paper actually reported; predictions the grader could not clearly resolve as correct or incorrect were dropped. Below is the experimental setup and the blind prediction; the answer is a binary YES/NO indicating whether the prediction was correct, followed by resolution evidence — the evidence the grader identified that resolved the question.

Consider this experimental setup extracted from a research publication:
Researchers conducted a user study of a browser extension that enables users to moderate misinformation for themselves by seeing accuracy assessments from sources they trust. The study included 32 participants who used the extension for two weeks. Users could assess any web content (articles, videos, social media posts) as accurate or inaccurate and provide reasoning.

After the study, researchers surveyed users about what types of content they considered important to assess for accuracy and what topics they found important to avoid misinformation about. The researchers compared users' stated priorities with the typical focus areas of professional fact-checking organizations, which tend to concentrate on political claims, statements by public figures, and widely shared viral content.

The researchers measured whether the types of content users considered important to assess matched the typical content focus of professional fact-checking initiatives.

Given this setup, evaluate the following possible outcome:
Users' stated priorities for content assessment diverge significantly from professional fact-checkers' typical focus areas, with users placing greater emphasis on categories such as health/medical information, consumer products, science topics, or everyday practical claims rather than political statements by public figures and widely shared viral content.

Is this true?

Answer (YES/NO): NO